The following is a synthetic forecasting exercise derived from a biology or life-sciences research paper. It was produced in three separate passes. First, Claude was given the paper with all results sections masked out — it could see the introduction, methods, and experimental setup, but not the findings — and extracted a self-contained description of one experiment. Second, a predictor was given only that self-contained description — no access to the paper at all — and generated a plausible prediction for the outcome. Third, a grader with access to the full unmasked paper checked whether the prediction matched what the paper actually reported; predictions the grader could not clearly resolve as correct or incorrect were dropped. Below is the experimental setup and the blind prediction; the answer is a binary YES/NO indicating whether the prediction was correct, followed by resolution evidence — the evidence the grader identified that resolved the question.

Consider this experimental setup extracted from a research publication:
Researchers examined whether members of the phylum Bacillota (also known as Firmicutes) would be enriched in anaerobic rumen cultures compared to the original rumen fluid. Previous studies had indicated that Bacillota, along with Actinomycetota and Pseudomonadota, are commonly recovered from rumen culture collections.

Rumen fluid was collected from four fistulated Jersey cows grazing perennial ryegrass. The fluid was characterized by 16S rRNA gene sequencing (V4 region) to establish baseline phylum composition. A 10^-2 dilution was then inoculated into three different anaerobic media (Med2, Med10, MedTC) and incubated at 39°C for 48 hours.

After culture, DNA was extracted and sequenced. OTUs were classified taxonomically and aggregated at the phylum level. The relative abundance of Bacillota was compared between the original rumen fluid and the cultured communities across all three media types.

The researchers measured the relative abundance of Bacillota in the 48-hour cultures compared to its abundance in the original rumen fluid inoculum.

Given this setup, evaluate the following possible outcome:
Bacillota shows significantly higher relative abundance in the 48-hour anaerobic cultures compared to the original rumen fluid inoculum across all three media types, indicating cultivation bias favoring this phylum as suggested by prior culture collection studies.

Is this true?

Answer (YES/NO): YES